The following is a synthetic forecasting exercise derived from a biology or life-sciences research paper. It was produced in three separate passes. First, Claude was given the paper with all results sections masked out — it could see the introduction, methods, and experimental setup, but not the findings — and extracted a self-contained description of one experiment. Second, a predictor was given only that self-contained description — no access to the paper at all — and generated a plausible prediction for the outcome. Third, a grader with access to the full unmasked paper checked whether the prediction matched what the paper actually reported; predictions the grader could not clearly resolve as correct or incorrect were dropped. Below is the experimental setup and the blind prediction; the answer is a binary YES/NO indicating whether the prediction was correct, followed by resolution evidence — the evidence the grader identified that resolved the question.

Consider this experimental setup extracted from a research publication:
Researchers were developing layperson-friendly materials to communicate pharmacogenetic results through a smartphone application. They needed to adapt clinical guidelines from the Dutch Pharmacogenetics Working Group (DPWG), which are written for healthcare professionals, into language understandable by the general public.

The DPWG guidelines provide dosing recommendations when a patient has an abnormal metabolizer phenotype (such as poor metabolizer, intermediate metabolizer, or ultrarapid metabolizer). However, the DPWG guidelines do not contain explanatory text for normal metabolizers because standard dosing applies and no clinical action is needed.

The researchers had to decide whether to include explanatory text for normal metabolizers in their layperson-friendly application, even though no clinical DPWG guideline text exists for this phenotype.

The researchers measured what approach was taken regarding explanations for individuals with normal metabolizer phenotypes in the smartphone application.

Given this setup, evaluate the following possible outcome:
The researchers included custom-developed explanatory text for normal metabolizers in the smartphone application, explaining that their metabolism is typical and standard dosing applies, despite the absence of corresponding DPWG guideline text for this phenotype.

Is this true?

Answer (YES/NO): YES